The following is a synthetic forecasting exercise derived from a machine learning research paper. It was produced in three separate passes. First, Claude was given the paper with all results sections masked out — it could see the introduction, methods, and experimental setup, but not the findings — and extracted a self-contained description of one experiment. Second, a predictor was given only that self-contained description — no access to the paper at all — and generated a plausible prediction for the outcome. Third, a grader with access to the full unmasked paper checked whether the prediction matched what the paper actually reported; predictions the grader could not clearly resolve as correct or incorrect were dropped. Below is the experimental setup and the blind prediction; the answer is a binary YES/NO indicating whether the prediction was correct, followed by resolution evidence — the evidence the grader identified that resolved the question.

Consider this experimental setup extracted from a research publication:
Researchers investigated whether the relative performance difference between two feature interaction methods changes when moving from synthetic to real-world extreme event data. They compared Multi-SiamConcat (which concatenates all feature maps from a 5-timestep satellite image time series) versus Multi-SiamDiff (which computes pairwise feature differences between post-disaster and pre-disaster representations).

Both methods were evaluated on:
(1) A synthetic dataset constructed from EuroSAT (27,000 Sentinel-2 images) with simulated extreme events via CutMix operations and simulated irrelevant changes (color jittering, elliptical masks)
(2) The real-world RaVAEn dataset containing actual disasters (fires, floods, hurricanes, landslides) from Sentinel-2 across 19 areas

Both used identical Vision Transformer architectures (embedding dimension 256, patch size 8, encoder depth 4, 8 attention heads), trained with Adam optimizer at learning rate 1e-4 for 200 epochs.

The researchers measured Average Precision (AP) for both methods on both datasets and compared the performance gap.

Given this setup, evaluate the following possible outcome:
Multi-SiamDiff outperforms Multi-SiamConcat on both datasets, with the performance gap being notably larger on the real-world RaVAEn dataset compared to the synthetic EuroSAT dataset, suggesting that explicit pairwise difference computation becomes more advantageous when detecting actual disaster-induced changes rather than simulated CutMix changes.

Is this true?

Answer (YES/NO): NO